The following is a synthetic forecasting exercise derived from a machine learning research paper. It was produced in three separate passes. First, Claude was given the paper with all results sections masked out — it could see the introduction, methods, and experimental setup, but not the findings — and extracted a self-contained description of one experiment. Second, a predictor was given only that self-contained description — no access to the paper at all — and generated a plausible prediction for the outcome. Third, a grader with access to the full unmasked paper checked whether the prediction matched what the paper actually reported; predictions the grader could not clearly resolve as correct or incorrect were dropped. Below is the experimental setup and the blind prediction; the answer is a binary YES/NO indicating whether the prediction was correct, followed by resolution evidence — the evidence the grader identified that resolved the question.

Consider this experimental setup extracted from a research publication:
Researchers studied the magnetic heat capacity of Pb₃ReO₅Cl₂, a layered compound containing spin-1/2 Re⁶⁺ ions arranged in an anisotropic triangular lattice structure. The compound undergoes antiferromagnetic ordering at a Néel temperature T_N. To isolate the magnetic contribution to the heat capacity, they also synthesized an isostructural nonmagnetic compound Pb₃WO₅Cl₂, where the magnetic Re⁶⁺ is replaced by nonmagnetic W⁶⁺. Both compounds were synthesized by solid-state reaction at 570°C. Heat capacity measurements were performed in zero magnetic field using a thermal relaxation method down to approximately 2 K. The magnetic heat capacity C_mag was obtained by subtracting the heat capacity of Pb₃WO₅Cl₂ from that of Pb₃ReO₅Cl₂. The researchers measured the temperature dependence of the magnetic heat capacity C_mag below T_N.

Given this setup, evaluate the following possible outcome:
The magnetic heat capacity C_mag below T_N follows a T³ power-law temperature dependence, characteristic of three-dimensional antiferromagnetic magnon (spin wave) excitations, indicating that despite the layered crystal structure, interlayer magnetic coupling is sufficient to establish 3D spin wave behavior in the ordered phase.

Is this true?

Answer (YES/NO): YES